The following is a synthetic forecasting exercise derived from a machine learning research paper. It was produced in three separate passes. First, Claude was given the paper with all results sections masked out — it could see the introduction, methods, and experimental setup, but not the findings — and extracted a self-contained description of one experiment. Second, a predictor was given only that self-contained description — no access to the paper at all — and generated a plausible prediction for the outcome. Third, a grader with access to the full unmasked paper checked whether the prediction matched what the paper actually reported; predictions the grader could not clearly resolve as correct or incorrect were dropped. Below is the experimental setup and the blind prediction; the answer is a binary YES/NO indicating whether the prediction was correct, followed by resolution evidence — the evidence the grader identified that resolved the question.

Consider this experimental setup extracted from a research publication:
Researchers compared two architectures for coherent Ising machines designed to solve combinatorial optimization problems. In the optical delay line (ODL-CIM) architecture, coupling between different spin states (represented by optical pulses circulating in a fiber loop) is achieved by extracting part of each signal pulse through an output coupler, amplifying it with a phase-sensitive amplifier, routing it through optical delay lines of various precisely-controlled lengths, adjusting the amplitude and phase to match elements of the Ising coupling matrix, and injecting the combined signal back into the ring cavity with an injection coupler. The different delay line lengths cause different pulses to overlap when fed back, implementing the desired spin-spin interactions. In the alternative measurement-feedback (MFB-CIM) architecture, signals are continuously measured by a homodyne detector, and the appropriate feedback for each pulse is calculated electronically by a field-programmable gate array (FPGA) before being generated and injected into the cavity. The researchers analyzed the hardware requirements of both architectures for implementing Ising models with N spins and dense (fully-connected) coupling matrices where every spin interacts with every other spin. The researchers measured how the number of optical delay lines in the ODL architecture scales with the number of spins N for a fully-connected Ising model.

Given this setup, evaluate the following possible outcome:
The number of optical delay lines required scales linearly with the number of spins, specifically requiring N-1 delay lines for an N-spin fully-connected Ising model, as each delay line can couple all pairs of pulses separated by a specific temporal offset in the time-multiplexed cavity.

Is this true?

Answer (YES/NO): YES